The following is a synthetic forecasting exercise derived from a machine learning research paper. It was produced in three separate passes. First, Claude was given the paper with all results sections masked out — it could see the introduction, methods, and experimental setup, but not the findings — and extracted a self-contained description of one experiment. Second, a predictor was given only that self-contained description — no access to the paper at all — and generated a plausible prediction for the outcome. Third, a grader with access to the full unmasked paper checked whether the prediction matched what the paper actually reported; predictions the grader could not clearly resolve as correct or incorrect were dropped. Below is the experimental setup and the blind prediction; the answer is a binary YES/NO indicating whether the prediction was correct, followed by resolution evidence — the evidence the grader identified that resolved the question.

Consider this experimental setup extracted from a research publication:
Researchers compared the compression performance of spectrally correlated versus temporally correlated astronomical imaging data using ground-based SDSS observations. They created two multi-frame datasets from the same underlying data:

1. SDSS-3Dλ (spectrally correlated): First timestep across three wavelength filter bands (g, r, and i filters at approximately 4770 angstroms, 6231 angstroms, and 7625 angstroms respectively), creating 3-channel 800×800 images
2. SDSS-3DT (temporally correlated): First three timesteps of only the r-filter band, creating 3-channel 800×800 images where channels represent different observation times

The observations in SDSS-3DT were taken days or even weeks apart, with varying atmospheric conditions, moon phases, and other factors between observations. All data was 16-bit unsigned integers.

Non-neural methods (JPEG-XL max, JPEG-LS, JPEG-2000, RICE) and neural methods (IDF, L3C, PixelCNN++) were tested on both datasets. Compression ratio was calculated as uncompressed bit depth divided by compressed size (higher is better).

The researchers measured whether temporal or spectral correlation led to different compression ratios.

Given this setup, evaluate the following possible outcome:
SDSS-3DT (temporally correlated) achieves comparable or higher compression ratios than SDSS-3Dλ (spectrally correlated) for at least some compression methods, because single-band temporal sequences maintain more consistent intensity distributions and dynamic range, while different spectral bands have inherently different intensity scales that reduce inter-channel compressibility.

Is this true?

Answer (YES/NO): YES